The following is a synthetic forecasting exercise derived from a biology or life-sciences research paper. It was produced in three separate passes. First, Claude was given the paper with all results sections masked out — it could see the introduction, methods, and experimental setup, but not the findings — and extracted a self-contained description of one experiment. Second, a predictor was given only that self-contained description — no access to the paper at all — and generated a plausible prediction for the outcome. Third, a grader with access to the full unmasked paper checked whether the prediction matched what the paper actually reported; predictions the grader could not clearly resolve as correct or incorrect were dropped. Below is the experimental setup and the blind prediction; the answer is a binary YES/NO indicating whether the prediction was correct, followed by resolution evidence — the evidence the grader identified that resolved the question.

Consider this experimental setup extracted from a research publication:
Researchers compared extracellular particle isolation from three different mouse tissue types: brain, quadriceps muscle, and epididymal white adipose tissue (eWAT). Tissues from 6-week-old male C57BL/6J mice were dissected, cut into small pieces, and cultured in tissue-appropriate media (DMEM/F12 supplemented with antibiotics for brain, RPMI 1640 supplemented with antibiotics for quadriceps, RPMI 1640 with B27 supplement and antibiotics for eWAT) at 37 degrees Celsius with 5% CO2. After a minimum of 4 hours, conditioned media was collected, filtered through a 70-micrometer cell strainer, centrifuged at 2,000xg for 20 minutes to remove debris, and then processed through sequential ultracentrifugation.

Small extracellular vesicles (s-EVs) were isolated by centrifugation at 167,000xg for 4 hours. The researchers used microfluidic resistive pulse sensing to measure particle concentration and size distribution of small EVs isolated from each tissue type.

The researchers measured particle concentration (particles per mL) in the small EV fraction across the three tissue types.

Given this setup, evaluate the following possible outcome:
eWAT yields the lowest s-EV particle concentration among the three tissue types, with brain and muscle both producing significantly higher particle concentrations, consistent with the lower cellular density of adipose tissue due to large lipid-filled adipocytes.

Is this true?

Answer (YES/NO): YES